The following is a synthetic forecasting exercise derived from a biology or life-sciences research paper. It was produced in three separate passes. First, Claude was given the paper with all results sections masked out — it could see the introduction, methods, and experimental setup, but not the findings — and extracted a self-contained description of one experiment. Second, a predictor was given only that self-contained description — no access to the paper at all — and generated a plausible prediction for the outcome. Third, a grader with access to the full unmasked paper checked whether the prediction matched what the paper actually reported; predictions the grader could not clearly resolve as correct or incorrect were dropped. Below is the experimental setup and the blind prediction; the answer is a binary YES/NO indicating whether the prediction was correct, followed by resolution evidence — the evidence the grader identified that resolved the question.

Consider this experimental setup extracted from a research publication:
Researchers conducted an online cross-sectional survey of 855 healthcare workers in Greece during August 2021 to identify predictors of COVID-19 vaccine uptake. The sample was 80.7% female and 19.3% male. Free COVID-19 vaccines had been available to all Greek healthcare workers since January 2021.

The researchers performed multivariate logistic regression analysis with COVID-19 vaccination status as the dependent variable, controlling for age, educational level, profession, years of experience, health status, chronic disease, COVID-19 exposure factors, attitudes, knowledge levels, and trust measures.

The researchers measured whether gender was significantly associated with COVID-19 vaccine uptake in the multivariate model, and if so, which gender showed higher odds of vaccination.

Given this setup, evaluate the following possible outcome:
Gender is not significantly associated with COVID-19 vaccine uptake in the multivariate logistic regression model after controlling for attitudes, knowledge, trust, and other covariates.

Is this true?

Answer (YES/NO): NO